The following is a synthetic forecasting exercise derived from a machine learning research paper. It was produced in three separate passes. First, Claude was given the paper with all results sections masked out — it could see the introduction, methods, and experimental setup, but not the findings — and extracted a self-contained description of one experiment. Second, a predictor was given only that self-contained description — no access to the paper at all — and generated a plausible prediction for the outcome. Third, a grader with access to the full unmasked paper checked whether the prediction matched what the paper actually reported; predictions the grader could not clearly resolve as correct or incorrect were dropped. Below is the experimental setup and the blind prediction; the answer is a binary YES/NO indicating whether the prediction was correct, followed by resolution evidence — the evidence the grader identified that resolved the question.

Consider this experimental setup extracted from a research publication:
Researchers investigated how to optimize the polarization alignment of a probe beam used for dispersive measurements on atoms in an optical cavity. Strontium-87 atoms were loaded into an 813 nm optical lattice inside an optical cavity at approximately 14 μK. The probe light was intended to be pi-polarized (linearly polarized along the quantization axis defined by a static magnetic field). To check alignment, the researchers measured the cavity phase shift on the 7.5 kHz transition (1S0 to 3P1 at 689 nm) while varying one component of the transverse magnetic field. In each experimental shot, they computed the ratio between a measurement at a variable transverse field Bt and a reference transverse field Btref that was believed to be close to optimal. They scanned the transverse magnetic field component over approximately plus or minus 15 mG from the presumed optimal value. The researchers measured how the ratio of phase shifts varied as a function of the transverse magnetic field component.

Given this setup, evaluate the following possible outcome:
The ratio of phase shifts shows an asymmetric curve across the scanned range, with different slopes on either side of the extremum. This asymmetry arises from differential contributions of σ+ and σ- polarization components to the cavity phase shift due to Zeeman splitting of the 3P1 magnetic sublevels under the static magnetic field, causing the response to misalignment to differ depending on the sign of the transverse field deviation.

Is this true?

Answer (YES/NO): NO